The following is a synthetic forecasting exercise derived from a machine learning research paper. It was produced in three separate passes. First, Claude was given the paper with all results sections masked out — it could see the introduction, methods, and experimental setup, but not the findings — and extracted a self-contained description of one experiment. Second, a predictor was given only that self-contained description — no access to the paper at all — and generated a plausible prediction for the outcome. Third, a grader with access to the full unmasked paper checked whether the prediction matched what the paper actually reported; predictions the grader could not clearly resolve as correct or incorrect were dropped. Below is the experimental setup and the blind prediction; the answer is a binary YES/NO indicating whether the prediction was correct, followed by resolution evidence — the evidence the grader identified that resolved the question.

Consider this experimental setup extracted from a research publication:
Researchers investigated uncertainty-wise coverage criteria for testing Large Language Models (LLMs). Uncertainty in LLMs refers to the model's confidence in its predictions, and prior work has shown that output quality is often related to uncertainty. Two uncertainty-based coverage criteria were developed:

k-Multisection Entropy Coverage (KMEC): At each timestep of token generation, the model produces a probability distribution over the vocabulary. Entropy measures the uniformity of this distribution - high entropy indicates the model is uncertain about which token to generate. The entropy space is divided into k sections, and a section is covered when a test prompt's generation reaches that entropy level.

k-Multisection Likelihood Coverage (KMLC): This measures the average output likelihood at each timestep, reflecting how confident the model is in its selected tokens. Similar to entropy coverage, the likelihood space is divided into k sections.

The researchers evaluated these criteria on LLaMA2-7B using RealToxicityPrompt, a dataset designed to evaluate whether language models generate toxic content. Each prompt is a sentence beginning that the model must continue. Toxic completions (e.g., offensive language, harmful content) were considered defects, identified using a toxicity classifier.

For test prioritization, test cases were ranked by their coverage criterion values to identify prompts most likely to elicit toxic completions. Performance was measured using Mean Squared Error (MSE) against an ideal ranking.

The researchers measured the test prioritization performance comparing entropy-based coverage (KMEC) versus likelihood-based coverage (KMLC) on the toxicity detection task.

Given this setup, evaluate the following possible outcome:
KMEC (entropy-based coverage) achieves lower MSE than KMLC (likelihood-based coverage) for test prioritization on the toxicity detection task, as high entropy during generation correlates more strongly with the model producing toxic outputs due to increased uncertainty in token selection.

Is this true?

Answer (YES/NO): YES